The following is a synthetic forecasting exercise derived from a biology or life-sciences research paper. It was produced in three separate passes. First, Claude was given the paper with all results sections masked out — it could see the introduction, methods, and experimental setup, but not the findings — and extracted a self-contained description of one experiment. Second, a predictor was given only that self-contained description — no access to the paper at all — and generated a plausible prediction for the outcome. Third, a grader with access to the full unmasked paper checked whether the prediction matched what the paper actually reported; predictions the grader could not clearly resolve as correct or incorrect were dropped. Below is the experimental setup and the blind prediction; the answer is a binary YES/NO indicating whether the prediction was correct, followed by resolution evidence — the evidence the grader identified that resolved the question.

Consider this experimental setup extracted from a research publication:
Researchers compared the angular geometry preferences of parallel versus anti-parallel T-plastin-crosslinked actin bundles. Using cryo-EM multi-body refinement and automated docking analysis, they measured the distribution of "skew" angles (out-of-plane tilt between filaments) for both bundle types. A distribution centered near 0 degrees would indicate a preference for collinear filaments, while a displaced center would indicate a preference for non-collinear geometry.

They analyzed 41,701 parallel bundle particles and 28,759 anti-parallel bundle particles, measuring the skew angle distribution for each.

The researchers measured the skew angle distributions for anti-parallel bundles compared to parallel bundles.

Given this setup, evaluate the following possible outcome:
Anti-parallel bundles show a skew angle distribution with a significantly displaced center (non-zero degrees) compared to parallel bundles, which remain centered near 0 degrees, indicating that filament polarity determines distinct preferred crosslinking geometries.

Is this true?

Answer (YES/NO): YES